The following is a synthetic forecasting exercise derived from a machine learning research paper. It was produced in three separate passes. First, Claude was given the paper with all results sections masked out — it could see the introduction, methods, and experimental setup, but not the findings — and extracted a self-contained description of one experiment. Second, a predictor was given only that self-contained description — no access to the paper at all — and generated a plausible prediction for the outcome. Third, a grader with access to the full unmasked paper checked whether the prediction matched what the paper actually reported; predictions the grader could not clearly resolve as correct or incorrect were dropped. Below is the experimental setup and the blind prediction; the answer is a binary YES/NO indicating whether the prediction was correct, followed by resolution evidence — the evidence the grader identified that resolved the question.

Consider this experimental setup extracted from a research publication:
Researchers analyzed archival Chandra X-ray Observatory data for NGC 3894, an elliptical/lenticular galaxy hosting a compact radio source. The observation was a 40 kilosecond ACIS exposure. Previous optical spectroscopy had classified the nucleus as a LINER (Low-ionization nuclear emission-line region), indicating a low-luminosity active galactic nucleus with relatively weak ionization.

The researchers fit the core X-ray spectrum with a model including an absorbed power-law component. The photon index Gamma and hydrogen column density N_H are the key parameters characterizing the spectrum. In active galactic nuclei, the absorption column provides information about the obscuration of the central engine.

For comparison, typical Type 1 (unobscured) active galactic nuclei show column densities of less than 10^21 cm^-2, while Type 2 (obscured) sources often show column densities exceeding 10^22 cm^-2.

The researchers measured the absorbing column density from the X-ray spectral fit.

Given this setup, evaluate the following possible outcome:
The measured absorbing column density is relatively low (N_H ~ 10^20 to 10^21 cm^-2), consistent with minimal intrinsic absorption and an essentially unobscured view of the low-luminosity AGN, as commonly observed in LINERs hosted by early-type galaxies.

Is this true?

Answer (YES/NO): NO